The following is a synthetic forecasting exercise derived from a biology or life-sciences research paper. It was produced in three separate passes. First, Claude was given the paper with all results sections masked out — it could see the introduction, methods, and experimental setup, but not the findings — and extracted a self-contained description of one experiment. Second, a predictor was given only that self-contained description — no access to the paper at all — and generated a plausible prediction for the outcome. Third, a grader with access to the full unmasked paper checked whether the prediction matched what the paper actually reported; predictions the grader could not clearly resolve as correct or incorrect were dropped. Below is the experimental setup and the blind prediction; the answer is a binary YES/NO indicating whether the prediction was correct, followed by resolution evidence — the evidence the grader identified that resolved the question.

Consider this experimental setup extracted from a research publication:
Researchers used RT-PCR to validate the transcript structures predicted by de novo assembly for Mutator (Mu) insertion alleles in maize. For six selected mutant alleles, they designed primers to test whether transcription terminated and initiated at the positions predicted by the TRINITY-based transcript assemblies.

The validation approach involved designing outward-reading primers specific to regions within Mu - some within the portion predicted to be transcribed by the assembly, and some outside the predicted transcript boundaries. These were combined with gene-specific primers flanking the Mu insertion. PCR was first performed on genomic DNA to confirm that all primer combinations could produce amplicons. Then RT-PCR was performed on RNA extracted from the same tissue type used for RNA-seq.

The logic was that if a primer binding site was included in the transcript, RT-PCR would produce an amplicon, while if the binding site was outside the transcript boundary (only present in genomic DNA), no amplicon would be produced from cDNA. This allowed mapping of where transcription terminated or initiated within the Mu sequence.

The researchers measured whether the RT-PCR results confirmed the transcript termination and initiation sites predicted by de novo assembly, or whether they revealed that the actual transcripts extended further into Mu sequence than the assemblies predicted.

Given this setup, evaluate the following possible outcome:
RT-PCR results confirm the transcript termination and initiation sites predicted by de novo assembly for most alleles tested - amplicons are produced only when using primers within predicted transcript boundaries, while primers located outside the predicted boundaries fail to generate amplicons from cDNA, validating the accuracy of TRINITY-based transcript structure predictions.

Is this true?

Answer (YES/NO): NO